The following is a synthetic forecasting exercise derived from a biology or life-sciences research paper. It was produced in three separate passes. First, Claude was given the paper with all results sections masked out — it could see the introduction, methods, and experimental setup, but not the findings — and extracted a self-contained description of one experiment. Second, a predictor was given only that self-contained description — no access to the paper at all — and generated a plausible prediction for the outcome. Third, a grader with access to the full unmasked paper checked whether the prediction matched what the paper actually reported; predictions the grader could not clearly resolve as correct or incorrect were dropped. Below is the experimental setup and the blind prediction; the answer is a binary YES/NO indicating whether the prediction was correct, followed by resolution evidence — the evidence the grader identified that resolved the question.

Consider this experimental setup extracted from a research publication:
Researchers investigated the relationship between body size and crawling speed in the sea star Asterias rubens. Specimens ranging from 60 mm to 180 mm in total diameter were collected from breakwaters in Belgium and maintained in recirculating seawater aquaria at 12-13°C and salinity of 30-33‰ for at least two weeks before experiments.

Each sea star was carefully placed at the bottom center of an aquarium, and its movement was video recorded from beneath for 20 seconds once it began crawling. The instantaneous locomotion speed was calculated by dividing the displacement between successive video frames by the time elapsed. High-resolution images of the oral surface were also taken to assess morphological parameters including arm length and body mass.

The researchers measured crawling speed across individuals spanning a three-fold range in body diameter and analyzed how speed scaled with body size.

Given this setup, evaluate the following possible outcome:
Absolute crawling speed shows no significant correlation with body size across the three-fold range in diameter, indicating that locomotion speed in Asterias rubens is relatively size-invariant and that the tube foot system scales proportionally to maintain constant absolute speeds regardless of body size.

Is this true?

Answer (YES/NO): NO